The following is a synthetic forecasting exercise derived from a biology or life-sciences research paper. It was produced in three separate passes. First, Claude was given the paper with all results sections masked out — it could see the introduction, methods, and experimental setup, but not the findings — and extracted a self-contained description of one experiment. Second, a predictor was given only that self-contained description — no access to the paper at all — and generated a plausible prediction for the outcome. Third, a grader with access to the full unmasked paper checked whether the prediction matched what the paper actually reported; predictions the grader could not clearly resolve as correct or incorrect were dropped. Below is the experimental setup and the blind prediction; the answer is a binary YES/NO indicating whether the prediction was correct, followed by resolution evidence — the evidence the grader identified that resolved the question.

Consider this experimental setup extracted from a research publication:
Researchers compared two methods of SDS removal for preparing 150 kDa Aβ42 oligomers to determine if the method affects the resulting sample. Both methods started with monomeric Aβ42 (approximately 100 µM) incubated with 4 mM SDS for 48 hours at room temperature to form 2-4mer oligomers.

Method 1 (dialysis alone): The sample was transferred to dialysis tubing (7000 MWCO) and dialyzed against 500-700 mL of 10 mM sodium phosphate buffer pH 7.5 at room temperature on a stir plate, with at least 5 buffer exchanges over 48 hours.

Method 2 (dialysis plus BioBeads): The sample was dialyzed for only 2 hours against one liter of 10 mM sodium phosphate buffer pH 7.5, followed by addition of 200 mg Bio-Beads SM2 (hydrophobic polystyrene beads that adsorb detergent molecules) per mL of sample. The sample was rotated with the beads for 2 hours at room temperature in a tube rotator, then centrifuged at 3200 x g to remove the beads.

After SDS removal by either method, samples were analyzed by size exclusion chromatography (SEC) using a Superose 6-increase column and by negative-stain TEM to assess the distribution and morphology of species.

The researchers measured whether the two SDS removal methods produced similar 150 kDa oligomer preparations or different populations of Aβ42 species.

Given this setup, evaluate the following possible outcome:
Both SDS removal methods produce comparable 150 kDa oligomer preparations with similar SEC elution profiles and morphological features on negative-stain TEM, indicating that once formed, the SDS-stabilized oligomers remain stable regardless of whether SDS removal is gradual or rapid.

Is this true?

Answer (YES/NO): NO